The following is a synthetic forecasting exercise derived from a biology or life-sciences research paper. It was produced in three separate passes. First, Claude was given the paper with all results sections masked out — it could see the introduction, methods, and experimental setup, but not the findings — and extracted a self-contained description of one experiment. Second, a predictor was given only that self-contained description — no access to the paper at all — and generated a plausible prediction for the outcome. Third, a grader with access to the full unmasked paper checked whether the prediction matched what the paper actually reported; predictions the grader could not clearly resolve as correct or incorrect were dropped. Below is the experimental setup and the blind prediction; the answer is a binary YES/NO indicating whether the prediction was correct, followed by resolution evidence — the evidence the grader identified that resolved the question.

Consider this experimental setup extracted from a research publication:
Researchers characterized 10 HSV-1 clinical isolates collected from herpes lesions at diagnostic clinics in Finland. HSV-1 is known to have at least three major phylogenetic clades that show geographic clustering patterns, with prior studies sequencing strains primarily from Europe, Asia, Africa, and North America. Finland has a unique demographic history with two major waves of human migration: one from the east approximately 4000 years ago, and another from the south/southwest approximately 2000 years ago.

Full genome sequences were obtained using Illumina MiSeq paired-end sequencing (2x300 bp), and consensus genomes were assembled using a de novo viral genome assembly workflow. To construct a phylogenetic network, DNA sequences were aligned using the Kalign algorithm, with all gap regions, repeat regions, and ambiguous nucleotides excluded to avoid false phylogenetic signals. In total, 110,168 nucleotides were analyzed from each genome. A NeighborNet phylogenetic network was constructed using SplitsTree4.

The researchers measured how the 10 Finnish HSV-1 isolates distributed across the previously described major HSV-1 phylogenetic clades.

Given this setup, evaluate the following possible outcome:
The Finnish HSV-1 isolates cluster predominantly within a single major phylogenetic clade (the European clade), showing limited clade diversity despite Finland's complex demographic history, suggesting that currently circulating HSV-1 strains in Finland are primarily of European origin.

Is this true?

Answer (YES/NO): NO